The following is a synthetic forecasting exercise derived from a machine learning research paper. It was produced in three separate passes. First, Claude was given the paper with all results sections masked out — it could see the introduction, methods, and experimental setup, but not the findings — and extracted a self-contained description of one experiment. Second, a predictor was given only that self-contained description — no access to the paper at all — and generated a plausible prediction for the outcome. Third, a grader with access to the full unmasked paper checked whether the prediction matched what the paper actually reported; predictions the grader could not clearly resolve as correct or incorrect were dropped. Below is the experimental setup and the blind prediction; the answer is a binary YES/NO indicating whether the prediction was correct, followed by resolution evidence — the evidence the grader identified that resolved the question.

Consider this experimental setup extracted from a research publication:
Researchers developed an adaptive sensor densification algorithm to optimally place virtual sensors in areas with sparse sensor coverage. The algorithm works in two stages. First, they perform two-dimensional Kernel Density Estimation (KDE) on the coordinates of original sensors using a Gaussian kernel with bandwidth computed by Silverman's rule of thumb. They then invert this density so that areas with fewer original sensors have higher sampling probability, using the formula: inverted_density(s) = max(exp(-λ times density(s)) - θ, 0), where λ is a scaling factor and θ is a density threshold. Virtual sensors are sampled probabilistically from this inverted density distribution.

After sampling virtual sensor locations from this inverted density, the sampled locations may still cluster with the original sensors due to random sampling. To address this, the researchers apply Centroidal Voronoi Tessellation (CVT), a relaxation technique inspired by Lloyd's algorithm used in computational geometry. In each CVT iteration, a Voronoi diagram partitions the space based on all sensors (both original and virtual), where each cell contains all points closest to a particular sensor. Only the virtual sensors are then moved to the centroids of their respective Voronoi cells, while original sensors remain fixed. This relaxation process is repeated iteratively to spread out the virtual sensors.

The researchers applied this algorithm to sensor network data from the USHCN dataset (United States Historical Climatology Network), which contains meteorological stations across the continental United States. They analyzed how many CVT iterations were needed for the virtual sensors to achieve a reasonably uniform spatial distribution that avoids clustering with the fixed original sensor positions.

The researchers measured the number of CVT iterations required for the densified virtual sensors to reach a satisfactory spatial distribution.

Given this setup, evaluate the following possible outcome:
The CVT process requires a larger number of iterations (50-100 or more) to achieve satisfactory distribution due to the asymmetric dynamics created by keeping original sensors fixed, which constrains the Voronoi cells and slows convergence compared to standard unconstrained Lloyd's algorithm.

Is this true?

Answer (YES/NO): NO